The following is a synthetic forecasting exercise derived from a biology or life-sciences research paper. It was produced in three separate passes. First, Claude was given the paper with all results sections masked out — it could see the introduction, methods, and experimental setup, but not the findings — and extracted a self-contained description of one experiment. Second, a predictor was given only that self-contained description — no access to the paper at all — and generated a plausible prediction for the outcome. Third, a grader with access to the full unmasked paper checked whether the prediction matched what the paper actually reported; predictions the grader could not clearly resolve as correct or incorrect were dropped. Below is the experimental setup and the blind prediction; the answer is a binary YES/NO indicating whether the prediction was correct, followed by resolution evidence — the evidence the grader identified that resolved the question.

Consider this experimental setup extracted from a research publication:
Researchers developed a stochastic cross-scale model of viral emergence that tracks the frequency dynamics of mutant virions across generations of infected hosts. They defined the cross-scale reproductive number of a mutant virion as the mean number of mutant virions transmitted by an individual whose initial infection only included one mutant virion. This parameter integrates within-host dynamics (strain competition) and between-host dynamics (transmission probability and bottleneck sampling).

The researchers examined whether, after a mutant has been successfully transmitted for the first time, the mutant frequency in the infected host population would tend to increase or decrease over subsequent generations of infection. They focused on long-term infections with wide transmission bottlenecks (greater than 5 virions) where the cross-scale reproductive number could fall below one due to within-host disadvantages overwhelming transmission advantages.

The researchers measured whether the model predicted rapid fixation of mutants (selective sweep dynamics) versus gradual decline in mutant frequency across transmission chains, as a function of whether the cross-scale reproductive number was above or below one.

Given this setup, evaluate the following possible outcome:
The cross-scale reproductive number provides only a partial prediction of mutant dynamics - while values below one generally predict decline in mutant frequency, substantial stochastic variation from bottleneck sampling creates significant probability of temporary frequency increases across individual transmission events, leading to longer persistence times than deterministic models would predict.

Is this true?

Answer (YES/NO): NO